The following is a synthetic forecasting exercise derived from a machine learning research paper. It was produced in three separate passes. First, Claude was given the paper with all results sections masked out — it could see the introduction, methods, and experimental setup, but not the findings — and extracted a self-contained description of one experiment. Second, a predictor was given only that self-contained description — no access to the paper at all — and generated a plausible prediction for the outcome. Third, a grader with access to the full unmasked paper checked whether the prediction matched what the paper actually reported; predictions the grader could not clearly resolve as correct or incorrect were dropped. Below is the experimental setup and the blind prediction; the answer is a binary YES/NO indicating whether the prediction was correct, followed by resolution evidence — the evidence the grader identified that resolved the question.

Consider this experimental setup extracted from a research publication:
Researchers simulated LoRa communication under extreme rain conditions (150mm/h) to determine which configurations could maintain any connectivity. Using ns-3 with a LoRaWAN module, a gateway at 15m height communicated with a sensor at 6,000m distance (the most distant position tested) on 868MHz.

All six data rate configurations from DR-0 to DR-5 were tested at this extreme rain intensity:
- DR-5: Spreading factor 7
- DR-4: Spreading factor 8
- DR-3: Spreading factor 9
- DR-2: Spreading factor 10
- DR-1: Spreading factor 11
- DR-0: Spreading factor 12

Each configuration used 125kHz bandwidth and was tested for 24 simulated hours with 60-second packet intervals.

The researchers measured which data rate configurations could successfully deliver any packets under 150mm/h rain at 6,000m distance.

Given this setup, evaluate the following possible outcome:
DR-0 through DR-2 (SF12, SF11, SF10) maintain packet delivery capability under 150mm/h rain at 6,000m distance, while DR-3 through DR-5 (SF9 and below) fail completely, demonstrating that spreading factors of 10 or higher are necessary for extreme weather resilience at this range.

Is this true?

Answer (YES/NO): NO